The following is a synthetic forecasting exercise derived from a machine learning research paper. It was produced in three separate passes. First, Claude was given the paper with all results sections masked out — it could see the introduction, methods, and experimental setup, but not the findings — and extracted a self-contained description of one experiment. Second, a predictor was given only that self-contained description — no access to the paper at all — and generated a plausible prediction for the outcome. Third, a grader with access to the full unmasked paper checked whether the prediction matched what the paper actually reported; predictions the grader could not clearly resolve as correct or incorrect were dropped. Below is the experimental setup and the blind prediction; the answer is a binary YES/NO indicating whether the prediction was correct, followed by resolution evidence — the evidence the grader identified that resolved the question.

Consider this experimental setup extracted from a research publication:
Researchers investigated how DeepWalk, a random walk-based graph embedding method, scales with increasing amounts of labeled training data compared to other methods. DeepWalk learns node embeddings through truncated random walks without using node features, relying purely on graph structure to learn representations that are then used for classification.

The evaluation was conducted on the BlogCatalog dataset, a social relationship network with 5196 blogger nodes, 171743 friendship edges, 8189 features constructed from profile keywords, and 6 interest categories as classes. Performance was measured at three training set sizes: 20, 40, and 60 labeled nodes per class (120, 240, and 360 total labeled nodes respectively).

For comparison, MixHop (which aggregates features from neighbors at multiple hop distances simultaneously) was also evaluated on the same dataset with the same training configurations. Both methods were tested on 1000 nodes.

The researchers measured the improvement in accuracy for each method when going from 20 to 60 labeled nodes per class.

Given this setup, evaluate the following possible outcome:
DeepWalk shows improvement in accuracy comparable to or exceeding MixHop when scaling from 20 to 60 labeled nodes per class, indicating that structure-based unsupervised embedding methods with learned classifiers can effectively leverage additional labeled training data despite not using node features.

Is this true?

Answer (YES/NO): YES